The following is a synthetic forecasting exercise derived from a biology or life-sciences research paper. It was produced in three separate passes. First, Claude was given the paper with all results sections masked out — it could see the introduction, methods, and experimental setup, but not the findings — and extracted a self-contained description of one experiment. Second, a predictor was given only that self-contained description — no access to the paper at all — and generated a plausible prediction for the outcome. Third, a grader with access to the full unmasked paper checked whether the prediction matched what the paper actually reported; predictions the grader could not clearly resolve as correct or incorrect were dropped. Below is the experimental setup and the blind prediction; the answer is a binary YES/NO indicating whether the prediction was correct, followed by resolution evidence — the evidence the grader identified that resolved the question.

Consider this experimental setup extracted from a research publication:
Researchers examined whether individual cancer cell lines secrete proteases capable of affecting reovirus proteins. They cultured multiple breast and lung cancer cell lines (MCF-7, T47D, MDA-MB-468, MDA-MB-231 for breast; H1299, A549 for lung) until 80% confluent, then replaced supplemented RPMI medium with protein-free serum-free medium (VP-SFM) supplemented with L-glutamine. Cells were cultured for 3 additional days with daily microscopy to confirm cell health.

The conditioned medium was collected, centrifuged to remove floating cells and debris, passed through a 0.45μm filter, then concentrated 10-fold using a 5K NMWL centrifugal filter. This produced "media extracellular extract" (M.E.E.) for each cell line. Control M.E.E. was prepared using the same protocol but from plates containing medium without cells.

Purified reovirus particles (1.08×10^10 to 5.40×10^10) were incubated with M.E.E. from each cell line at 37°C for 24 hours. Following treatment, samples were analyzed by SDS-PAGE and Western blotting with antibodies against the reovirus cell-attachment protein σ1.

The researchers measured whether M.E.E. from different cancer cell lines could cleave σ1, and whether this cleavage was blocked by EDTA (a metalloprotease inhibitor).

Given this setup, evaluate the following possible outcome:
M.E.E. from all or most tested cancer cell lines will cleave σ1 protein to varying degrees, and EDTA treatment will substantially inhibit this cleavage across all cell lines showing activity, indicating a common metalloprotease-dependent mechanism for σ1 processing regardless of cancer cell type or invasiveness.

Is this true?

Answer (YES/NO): NO